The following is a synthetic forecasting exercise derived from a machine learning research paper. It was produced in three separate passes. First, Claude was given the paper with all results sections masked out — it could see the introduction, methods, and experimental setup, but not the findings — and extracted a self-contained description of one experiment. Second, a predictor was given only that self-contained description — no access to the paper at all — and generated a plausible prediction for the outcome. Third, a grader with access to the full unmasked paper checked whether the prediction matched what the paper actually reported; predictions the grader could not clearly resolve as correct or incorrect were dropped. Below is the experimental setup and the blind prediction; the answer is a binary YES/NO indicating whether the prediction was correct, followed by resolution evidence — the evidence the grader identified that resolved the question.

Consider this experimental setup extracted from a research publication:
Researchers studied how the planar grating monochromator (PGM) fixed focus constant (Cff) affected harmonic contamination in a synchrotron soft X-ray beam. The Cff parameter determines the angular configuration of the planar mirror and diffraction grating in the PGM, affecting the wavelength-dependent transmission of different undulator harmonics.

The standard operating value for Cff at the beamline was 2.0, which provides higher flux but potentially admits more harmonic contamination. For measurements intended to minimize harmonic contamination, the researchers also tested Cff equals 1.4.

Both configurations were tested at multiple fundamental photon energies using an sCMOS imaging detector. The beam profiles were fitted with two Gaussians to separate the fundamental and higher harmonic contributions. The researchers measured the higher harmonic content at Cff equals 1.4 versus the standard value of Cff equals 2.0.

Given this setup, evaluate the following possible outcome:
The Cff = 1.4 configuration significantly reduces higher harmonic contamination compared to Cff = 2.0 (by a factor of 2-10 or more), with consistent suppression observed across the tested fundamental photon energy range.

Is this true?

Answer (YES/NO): YES